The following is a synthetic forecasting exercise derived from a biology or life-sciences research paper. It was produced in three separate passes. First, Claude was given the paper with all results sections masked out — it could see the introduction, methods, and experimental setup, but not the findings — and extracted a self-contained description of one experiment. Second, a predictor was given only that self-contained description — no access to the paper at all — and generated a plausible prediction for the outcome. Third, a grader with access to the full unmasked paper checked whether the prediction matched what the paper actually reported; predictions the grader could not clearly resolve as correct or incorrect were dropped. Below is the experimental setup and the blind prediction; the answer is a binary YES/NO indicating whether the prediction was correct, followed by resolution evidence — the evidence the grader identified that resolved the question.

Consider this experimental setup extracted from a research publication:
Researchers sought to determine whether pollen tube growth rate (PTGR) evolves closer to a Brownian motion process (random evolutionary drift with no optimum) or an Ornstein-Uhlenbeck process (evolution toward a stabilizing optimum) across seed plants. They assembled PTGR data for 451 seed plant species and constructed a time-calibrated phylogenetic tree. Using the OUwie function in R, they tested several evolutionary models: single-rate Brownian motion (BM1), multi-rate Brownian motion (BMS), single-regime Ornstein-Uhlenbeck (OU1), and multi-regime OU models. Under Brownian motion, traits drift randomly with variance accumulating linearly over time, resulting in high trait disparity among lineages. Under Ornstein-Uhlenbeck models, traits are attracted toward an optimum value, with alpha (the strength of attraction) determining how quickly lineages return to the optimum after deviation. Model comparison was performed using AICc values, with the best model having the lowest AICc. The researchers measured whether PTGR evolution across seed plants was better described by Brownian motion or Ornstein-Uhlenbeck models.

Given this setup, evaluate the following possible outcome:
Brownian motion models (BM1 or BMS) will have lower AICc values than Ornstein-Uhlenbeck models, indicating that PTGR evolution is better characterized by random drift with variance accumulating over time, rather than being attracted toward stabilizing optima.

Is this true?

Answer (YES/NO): NO